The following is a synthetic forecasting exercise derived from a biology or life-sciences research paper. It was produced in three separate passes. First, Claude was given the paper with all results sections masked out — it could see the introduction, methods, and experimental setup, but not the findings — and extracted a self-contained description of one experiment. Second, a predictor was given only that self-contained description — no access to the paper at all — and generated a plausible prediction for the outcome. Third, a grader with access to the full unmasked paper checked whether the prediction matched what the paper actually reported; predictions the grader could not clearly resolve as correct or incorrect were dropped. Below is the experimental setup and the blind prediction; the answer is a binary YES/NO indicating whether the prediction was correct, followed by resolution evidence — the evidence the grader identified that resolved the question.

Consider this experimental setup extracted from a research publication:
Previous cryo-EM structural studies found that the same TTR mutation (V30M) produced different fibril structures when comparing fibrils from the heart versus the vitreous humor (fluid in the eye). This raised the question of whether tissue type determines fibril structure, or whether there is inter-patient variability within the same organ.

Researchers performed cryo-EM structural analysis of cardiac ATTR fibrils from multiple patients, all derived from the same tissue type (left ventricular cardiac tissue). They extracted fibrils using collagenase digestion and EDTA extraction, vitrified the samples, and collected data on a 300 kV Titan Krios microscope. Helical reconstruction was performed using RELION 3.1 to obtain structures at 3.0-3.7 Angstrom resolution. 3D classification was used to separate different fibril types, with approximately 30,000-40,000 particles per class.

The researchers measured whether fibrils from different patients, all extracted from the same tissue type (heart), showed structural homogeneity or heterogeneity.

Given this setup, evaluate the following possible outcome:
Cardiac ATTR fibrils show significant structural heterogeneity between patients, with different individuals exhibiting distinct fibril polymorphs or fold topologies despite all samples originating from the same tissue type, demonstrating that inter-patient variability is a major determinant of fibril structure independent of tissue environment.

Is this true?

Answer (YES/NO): YES